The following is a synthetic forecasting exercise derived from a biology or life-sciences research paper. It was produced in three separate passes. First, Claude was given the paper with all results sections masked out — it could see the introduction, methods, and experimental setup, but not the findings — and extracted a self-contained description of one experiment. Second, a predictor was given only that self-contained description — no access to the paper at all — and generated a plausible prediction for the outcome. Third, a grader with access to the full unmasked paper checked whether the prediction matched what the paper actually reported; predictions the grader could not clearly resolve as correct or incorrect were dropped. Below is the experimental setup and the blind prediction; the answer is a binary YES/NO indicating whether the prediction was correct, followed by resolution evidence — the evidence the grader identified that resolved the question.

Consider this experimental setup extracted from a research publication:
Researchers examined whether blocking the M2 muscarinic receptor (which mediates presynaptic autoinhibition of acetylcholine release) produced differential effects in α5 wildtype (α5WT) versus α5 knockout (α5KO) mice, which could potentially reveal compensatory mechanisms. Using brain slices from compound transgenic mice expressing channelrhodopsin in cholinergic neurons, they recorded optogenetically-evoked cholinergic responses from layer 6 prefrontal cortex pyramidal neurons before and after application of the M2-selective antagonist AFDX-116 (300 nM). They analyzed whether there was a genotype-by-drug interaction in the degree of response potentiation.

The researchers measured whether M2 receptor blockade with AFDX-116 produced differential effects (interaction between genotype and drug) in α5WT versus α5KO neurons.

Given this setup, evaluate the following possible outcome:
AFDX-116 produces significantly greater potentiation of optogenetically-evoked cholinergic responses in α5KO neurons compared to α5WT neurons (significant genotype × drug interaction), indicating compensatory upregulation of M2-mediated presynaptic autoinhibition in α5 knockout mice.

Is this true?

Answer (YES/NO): NO